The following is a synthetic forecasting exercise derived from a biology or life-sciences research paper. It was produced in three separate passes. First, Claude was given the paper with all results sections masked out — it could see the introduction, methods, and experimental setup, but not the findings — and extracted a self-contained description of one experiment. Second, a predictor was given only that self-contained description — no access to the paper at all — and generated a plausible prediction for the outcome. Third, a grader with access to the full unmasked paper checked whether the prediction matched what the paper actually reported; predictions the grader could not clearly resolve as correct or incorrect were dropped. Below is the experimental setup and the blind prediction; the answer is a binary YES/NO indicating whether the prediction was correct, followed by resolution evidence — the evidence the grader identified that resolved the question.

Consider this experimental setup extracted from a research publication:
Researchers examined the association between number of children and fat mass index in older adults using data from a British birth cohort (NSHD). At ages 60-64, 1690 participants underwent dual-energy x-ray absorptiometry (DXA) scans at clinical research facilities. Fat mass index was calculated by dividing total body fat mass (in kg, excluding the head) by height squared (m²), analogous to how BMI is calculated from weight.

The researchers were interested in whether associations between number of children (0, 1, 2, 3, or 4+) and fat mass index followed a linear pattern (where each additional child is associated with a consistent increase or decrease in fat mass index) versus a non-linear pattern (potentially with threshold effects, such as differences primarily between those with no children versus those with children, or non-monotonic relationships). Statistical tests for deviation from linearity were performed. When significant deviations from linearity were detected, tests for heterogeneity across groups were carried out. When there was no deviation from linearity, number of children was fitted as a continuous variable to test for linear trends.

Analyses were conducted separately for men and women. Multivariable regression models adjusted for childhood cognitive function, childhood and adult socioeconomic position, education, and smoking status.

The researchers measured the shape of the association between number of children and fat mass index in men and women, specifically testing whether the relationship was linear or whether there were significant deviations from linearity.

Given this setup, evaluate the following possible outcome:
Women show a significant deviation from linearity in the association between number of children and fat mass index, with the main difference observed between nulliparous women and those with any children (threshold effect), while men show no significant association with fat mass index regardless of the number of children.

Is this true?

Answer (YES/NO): NO